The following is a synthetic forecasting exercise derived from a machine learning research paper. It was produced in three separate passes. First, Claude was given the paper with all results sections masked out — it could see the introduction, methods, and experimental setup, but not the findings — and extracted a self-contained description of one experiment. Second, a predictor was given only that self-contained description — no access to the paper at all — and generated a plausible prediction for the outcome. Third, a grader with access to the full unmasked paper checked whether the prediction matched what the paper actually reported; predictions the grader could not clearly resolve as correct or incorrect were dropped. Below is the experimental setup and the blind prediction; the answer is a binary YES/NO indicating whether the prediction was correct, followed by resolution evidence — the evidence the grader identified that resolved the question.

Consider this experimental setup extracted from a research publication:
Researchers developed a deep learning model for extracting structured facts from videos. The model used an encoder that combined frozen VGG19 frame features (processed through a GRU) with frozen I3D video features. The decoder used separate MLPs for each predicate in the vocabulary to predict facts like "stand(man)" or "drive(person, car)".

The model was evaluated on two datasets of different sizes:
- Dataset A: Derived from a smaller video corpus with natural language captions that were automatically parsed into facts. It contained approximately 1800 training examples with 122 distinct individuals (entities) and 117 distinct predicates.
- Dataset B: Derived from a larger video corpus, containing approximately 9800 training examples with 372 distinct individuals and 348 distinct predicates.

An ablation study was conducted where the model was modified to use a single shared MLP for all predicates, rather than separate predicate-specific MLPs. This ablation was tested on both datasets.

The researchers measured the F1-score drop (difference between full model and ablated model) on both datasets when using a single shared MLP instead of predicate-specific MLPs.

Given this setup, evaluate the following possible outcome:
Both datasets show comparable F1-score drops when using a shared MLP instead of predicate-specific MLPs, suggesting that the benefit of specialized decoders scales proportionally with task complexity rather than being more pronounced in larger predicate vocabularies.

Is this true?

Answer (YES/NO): NO